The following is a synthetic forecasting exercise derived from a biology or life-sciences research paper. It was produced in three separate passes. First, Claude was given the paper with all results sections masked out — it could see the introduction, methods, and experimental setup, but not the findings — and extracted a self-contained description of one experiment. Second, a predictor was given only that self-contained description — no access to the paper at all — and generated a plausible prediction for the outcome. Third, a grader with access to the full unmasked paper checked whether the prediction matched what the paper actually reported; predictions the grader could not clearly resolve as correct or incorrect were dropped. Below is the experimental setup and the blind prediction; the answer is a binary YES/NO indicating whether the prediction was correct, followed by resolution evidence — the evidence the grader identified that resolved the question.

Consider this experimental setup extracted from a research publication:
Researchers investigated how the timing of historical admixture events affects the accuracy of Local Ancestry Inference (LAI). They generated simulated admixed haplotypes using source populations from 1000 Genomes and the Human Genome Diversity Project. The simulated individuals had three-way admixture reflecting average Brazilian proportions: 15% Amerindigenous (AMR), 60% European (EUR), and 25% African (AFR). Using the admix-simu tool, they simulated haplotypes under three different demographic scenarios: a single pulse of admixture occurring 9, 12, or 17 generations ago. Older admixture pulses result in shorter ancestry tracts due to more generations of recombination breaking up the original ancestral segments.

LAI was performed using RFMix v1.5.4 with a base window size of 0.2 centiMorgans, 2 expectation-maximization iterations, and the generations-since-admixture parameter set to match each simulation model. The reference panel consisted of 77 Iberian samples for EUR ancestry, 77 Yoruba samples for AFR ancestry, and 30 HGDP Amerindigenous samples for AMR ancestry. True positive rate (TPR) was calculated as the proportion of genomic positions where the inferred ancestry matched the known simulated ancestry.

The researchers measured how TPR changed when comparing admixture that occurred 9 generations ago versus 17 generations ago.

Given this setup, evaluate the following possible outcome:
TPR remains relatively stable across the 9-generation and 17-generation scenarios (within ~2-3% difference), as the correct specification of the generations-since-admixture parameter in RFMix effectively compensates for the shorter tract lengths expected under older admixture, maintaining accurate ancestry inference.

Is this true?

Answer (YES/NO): NO